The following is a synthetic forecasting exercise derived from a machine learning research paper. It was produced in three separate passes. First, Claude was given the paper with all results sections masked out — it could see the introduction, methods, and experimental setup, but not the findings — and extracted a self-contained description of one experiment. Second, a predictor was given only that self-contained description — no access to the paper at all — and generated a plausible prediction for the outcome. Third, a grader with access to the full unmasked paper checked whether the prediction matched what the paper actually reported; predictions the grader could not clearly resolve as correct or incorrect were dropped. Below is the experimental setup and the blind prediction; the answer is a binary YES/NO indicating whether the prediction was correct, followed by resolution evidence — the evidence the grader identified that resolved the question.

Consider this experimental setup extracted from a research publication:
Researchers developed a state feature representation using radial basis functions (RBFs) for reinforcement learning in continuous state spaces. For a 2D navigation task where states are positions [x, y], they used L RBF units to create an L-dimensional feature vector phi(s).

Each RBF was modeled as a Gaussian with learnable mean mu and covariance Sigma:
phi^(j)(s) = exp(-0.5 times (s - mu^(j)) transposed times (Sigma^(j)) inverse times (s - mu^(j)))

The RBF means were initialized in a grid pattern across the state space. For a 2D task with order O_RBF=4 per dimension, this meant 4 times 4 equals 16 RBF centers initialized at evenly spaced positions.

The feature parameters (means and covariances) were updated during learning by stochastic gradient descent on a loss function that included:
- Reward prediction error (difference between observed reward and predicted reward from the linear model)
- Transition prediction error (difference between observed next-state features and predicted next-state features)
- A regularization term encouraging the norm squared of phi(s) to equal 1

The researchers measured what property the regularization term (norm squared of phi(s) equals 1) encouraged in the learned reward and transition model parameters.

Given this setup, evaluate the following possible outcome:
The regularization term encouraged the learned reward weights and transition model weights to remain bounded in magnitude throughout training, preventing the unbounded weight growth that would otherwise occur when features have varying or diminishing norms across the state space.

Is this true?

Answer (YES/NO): NO